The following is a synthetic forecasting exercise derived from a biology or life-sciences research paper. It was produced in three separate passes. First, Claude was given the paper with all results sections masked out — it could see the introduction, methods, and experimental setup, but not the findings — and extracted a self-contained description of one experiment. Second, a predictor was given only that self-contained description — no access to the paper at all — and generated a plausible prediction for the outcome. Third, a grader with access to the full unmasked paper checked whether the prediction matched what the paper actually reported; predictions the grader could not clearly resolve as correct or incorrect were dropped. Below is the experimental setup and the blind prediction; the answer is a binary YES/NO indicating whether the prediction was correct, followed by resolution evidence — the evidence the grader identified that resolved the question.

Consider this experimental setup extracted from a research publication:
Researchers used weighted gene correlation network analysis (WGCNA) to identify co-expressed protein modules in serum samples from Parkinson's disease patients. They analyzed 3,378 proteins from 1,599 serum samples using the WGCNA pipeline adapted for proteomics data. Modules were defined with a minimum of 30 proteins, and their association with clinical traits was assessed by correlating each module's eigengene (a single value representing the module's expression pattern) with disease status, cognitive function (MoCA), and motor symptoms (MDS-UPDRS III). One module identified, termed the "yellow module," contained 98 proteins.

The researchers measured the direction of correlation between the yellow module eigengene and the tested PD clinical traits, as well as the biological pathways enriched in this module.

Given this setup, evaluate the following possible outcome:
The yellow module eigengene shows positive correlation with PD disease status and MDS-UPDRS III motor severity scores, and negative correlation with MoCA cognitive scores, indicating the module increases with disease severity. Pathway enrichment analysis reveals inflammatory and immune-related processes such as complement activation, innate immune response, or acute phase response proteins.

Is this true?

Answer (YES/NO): NO